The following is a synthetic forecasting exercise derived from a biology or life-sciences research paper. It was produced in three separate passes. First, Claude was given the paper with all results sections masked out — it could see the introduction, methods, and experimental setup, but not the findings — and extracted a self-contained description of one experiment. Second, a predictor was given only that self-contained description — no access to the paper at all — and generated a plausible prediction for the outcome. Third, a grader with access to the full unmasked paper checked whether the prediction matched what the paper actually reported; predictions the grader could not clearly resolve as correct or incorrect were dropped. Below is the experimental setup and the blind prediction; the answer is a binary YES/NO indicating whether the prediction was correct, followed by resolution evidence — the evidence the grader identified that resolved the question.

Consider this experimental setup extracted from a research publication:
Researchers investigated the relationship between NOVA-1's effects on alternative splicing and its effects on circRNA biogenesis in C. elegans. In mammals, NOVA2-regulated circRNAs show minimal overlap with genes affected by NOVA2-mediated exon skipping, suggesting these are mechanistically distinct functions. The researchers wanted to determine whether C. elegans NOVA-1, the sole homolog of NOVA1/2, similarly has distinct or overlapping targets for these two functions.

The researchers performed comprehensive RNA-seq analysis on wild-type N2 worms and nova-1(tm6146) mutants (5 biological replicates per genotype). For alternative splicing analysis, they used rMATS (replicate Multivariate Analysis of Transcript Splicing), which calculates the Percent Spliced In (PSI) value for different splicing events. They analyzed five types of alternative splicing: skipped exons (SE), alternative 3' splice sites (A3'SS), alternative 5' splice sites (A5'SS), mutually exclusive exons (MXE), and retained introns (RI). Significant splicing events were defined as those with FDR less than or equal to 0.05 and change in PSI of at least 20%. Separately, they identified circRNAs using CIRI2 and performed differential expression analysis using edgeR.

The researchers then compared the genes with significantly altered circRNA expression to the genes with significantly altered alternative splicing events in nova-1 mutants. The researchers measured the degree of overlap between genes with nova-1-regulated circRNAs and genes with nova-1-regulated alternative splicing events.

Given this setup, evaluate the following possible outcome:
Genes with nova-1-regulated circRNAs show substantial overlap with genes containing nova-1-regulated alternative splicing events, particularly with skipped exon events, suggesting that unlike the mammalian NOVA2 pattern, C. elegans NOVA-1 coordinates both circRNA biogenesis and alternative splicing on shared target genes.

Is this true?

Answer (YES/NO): NO